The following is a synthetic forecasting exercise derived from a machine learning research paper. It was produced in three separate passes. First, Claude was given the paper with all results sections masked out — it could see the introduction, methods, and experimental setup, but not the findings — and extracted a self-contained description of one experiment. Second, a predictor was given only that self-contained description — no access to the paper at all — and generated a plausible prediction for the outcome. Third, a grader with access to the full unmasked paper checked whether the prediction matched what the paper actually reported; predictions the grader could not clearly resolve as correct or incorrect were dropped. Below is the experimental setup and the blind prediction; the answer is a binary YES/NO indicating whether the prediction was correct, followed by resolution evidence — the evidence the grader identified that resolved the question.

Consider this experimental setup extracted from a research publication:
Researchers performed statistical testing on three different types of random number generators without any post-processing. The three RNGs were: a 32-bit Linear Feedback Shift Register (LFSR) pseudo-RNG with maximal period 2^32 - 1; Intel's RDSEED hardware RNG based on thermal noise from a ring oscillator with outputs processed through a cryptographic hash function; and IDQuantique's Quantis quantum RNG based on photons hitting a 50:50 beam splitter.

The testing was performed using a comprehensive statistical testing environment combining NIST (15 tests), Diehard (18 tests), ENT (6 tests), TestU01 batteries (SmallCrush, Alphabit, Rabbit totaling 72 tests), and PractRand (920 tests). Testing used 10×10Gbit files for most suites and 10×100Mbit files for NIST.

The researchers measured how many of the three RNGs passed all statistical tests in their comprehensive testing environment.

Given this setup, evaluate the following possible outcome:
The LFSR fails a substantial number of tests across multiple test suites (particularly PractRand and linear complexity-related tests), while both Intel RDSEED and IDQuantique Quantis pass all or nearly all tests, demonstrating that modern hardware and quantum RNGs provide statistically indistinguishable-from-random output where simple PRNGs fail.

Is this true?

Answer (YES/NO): NO